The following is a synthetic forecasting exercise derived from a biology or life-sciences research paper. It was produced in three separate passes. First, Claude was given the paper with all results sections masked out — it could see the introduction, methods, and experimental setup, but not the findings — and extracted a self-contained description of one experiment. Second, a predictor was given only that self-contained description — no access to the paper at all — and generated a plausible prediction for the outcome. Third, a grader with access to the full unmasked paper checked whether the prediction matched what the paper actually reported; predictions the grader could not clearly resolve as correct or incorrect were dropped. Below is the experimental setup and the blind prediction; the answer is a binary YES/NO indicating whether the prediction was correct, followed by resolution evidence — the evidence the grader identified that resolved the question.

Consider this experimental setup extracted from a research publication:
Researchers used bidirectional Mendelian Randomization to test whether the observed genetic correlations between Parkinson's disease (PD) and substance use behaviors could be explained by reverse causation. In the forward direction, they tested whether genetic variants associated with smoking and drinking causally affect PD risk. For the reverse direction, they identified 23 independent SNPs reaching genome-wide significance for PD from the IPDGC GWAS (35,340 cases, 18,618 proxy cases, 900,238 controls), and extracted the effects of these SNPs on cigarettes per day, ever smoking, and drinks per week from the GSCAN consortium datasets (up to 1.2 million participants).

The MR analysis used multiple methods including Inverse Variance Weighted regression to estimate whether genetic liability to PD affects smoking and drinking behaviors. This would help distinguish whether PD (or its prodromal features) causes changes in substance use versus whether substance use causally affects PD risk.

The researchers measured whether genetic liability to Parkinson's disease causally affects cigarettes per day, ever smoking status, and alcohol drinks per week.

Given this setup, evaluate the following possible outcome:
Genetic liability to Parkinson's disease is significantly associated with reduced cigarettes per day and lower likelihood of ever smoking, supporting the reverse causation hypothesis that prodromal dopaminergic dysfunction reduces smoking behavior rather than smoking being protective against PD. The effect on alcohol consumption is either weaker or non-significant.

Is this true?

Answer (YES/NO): NO